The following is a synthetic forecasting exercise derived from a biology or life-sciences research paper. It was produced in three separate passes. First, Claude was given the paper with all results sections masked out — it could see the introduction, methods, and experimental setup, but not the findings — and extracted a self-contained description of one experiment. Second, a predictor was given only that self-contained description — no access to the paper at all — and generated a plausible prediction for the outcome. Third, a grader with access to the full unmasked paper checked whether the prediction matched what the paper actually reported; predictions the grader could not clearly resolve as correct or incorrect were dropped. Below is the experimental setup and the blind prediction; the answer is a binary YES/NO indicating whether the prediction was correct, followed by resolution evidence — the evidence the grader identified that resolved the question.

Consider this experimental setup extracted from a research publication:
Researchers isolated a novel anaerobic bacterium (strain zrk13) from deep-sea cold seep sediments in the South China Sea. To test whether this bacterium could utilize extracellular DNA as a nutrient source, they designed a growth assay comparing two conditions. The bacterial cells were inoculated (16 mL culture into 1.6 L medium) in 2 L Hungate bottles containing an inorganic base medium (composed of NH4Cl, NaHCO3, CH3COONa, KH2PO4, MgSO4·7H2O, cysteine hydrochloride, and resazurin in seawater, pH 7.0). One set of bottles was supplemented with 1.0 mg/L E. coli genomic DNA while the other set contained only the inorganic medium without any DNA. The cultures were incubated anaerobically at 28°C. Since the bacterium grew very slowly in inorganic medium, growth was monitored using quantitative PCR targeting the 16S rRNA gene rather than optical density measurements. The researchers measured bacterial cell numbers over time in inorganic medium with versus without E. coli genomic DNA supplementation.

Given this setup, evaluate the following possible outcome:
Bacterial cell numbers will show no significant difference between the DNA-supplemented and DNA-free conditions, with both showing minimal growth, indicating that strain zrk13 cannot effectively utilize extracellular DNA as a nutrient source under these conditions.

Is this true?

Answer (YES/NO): NO